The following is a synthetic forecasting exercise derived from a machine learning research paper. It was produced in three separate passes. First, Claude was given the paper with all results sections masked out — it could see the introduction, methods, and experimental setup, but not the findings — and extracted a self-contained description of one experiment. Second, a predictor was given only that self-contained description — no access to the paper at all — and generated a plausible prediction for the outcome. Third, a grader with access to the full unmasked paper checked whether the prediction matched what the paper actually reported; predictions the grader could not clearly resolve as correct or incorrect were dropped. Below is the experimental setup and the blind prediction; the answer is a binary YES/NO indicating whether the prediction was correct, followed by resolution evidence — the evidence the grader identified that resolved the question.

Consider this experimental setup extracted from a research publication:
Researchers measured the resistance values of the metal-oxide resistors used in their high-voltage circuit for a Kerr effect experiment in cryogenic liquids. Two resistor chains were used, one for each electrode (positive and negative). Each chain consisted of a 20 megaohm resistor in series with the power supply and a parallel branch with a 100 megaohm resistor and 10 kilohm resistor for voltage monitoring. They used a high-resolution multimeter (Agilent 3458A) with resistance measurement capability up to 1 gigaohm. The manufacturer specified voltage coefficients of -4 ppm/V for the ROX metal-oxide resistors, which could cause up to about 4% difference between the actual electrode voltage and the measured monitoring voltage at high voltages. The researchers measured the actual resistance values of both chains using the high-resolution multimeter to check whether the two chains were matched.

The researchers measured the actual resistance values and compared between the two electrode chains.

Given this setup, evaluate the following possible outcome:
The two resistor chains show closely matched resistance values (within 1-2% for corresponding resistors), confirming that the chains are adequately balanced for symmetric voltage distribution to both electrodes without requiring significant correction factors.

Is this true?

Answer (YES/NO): NO